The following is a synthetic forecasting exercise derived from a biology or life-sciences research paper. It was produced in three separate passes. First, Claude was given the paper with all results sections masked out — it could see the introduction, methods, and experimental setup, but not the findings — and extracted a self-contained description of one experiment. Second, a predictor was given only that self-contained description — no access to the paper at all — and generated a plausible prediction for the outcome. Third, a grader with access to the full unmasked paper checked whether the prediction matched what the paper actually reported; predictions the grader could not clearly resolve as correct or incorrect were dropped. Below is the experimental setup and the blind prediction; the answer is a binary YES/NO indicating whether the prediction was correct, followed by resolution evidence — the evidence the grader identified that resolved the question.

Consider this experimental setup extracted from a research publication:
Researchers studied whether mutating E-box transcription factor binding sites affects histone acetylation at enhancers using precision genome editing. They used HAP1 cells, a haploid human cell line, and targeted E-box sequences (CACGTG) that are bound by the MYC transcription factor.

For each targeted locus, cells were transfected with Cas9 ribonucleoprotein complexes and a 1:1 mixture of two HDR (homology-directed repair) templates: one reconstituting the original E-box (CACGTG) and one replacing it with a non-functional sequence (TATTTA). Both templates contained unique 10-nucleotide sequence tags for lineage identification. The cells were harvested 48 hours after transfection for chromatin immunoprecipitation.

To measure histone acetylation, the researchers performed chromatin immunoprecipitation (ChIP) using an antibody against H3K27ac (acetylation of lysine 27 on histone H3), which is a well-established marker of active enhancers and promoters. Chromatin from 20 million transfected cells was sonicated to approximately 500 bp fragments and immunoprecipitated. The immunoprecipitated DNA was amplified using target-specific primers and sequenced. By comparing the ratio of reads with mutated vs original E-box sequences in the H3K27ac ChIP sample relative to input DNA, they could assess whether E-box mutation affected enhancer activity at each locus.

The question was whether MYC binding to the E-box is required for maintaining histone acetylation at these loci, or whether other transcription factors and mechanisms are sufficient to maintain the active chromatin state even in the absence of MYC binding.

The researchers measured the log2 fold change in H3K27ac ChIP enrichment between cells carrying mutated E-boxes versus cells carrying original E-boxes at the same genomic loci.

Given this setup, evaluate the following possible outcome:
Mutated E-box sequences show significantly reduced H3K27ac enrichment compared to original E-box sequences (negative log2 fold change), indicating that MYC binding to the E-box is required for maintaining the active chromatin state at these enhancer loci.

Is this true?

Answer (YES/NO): NO